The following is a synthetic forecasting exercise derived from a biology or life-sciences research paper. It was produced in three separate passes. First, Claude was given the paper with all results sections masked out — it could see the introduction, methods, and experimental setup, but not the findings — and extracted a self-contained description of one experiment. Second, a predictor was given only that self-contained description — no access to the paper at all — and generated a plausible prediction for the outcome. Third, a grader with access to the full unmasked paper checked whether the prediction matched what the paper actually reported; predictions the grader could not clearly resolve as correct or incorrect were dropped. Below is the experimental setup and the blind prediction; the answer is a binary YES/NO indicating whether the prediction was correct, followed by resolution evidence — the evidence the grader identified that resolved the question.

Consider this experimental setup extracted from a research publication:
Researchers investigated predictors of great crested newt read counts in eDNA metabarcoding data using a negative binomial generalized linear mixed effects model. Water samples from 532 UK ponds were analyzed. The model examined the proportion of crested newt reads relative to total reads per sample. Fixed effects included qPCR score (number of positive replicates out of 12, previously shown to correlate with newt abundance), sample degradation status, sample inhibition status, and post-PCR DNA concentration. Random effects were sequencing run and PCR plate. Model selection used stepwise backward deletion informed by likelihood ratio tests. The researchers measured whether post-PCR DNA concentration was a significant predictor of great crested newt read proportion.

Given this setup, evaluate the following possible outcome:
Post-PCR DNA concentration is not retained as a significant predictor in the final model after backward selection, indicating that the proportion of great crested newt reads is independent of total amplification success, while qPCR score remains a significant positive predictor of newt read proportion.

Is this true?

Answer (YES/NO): NO